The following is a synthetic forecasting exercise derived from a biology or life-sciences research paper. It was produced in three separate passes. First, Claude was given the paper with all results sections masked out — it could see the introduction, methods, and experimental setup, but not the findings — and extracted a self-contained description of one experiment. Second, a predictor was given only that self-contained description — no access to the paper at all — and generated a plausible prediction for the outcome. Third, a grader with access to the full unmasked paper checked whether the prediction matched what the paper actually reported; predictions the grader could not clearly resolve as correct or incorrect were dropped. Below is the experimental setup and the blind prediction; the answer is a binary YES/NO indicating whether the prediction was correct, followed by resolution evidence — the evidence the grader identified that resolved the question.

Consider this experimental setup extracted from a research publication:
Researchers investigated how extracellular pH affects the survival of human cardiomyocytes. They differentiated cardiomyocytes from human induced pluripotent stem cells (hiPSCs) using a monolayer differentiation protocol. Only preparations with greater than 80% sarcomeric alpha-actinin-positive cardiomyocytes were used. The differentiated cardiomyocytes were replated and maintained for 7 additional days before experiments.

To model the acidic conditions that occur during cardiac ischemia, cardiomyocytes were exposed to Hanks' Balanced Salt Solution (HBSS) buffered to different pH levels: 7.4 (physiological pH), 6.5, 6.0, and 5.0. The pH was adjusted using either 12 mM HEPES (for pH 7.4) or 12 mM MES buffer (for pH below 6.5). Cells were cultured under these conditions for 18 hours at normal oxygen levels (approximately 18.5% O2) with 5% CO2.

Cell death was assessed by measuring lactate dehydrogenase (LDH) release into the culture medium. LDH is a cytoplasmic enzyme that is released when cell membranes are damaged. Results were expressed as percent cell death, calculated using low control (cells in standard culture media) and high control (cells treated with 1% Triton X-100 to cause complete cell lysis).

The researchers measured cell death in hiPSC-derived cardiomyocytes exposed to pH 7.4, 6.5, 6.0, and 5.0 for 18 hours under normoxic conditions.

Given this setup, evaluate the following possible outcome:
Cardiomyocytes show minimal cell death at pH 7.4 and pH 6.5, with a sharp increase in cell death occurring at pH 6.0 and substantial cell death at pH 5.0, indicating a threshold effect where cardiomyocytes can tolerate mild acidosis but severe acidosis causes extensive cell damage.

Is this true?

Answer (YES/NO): NO